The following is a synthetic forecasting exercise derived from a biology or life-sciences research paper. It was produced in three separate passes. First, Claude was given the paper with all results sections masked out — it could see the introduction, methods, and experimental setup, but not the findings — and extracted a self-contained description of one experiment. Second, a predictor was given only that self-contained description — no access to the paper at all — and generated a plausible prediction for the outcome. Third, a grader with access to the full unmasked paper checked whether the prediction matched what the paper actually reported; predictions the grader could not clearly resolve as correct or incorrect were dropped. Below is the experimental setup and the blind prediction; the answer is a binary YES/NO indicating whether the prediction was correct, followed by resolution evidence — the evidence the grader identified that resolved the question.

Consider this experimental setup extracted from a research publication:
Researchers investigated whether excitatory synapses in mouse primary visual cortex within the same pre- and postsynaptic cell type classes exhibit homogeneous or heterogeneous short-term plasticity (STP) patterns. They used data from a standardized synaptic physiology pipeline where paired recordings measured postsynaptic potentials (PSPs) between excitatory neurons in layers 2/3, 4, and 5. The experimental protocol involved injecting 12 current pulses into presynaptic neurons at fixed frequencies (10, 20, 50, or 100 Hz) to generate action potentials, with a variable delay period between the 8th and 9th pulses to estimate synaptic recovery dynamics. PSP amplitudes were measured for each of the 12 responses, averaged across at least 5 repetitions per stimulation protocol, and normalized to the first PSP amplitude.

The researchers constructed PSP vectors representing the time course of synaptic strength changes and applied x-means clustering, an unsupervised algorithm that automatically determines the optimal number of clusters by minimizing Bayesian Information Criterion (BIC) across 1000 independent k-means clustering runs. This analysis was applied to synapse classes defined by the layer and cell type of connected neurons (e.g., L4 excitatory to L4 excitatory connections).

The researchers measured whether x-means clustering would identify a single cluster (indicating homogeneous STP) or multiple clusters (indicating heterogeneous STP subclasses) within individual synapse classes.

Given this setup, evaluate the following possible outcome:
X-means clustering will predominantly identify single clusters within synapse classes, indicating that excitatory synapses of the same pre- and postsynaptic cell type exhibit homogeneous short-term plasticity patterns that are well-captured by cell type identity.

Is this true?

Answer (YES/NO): NO